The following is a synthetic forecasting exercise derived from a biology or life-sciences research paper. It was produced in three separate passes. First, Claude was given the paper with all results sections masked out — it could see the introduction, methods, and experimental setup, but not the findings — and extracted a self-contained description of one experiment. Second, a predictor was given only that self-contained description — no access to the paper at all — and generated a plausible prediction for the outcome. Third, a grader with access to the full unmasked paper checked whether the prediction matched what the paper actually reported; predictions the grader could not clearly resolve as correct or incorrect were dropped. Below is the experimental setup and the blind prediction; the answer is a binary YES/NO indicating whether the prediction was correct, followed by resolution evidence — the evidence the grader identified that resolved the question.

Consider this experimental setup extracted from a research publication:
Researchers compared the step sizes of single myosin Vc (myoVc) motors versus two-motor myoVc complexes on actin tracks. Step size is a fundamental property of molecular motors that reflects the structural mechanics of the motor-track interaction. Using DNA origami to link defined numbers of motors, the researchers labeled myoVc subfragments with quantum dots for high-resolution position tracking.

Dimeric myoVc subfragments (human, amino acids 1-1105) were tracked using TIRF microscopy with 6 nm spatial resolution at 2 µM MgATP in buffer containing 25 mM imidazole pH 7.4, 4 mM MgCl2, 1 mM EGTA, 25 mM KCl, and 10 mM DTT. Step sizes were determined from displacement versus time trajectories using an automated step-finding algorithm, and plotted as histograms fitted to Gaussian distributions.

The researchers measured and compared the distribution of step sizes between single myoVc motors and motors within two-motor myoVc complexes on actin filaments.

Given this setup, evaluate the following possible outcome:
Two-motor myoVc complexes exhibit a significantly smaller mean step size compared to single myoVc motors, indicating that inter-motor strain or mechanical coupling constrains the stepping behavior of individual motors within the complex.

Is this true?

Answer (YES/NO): NO